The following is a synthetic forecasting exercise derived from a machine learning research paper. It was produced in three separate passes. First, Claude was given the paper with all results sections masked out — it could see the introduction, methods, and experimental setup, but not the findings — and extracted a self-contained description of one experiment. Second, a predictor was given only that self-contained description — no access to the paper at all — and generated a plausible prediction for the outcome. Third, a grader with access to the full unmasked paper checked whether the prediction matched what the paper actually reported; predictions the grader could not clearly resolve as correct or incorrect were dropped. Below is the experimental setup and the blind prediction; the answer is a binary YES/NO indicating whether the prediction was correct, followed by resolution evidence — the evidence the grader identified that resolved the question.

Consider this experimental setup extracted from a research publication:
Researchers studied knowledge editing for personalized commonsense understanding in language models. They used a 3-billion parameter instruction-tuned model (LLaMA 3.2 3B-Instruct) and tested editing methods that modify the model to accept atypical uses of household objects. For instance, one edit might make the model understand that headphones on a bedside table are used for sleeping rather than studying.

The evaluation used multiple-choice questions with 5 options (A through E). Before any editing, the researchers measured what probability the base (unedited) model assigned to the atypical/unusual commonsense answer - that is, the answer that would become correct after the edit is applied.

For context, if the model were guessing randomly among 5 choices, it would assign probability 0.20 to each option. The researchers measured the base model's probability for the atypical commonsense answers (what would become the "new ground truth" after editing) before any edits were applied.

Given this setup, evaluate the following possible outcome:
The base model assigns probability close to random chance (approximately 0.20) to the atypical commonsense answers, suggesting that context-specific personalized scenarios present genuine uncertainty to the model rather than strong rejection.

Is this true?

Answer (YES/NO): NO